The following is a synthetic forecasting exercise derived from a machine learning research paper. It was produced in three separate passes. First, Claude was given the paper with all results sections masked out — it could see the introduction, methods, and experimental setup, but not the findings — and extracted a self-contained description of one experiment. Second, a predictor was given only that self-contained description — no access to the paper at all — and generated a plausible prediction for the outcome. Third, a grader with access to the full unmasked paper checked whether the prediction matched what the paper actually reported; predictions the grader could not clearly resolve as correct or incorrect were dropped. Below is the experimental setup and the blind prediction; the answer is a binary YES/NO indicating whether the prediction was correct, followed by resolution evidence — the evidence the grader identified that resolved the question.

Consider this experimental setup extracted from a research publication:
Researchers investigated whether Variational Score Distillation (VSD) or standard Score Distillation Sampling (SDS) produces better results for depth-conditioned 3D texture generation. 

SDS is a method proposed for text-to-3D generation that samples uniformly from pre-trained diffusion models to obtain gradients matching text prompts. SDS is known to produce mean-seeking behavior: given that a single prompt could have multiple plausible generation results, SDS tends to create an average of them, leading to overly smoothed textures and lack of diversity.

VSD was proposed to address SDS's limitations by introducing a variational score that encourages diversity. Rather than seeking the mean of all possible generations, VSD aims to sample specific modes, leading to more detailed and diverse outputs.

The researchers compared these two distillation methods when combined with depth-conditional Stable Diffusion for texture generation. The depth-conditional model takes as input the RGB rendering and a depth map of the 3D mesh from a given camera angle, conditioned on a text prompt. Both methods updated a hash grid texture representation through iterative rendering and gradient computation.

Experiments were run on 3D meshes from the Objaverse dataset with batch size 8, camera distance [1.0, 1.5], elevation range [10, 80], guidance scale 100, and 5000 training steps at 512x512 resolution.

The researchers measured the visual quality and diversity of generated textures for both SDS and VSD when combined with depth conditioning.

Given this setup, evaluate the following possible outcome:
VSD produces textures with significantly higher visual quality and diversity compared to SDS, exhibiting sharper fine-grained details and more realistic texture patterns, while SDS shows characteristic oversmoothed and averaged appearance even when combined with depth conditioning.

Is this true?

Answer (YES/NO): NO